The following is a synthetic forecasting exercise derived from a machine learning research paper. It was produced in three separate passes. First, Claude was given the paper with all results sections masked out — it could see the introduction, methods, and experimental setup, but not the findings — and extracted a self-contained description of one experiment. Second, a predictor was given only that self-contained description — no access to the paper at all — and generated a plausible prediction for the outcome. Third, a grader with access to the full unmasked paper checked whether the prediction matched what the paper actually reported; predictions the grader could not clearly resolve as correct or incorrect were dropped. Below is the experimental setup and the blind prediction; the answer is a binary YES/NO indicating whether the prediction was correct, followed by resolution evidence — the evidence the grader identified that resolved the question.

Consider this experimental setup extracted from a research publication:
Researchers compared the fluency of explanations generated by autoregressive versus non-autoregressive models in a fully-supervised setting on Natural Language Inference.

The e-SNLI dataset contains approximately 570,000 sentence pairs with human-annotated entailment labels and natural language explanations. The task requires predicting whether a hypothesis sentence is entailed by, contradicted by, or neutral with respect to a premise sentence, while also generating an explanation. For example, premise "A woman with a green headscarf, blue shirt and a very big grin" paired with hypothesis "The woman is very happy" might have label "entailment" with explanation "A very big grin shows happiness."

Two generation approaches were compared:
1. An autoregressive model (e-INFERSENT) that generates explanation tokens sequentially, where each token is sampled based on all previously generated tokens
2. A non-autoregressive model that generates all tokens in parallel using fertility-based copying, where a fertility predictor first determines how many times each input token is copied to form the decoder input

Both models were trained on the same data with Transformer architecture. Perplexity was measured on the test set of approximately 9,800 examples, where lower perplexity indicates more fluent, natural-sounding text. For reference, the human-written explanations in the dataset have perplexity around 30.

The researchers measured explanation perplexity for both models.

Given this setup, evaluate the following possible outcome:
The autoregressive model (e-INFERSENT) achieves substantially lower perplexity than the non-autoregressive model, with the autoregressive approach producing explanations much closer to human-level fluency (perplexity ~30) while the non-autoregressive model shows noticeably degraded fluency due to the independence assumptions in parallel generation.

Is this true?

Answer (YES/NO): NO